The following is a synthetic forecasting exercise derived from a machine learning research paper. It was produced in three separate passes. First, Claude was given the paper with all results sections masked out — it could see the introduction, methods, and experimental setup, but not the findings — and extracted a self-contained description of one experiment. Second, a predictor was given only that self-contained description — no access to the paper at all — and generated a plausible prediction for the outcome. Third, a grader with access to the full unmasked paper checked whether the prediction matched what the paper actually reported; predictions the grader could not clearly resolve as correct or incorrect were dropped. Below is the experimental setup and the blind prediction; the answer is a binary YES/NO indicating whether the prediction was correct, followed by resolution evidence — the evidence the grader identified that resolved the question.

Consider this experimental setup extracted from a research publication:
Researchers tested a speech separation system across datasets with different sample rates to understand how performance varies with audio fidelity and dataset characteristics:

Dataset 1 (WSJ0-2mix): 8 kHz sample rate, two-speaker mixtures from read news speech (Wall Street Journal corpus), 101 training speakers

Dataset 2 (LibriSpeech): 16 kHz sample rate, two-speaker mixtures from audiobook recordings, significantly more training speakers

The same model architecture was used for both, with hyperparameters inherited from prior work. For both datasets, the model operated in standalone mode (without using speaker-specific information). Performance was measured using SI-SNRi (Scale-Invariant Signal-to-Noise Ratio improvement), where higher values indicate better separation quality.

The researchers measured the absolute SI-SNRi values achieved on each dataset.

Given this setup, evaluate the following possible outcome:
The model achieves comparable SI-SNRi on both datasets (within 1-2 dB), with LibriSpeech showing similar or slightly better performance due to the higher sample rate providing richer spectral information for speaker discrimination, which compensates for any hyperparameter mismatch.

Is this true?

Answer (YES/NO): NO